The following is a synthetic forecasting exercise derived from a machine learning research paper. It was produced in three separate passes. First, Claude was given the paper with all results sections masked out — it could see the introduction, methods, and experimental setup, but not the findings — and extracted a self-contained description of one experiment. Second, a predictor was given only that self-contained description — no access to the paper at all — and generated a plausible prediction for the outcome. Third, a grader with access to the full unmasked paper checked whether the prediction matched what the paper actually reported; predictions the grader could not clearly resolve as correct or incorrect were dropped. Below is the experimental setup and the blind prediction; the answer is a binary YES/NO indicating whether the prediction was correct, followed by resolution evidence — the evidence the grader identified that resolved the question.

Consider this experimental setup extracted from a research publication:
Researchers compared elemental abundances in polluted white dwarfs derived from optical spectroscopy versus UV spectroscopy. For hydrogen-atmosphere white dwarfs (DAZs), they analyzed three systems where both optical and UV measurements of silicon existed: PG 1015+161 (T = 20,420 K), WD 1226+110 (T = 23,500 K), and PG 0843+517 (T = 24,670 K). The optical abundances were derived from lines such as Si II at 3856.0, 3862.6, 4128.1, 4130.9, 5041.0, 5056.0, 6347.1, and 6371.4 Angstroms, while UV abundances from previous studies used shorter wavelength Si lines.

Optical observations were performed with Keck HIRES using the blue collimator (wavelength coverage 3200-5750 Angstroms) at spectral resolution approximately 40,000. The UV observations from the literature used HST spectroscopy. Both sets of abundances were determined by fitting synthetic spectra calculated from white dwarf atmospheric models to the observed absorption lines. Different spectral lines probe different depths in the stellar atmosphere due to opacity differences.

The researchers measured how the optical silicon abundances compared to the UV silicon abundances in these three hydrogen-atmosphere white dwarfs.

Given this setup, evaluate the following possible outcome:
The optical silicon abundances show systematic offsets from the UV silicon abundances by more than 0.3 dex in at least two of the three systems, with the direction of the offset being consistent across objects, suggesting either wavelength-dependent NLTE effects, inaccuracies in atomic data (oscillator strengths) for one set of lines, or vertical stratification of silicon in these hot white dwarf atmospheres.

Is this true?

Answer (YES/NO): YES